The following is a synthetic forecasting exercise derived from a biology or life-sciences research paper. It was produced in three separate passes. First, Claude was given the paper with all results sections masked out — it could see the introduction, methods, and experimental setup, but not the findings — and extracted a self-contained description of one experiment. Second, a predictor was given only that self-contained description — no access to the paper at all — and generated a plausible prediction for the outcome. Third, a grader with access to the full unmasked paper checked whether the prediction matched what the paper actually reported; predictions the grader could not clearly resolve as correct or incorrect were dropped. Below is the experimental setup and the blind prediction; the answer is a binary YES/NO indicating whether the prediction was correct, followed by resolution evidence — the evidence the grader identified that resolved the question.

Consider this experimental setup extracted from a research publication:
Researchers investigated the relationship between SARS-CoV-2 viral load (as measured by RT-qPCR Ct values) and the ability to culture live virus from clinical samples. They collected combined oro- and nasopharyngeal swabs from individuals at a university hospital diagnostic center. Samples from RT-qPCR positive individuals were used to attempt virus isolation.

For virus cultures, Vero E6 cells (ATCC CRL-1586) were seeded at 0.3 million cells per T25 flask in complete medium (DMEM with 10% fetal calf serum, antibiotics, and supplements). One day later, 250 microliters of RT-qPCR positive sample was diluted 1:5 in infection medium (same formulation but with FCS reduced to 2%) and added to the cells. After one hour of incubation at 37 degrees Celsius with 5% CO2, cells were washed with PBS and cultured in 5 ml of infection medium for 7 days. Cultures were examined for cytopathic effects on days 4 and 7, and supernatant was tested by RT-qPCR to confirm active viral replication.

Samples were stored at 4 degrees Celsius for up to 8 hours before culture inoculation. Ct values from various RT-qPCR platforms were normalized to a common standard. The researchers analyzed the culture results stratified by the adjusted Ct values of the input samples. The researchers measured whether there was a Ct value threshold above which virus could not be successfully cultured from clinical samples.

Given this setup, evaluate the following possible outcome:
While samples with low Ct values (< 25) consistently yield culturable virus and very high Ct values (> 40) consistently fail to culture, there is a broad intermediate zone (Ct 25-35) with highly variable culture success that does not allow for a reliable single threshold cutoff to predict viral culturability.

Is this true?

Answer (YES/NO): NO